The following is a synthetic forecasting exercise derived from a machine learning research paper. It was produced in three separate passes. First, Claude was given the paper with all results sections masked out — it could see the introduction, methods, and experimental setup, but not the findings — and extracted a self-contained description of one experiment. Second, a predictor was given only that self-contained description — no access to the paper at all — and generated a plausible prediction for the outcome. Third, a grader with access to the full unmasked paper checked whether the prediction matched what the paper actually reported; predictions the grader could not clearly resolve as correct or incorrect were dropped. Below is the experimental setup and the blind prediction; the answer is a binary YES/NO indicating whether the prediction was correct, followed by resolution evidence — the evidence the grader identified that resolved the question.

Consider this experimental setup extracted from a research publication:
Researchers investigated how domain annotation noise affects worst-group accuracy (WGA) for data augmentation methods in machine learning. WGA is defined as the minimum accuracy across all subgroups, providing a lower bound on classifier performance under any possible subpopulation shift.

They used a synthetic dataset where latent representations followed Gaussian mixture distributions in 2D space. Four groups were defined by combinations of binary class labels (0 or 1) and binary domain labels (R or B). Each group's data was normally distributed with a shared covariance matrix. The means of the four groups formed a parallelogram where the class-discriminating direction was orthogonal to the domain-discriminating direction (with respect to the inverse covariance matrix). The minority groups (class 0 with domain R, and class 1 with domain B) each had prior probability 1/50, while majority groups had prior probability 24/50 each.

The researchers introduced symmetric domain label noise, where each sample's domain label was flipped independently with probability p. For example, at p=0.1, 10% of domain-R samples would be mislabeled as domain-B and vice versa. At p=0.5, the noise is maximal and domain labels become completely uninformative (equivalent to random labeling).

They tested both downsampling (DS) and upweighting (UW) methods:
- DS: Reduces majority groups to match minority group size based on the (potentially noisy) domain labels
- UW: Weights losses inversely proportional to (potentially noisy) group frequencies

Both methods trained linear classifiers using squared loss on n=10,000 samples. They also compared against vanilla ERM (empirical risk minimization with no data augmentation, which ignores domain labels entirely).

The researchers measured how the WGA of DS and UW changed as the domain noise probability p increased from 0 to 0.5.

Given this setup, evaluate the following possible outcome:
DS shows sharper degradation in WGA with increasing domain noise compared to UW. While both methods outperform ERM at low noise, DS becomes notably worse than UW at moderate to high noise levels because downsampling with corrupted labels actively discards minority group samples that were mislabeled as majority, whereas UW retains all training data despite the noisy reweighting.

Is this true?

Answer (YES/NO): NO